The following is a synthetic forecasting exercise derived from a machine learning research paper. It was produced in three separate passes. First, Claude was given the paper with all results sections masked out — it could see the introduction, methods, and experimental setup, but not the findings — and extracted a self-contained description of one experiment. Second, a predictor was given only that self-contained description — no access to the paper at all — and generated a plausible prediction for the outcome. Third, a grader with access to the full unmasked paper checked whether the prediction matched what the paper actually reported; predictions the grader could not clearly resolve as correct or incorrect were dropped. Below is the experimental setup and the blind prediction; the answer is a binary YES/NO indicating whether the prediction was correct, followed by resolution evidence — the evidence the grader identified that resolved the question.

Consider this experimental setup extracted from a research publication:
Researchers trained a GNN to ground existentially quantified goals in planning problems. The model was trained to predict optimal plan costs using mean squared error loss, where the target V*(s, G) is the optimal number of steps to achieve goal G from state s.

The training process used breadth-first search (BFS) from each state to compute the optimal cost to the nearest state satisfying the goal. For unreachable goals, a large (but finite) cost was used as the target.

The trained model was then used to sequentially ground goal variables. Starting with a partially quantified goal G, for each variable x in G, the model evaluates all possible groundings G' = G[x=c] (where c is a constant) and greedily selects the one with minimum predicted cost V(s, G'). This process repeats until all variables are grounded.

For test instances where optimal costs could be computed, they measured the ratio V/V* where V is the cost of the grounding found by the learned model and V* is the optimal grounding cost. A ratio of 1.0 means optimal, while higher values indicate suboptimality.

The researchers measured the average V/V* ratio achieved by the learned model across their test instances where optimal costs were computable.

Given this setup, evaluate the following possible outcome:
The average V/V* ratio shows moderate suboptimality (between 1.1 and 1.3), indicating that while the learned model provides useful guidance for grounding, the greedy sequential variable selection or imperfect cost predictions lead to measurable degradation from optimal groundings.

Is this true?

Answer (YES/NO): YES